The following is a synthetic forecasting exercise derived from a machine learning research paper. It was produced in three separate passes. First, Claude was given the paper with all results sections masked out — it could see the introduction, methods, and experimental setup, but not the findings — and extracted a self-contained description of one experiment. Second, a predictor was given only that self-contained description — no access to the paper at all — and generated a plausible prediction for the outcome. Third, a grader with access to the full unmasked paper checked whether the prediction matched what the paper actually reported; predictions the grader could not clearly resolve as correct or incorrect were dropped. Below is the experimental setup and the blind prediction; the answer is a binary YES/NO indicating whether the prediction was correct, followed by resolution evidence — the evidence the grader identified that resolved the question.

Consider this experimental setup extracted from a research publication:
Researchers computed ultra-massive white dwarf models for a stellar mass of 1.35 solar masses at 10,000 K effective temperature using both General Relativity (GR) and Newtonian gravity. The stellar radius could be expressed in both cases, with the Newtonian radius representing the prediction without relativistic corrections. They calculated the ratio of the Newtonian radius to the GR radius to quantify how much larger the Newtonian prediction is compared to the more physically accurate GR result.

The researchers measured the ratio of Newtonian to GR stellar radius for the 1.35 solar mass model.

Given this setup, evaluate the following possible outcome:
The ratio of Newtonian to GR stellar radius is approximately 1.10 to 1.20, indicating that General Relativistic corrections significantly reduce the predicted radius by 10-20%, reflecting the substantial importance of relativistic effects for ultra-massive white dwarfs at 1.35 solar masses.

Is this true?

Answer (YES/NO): YES